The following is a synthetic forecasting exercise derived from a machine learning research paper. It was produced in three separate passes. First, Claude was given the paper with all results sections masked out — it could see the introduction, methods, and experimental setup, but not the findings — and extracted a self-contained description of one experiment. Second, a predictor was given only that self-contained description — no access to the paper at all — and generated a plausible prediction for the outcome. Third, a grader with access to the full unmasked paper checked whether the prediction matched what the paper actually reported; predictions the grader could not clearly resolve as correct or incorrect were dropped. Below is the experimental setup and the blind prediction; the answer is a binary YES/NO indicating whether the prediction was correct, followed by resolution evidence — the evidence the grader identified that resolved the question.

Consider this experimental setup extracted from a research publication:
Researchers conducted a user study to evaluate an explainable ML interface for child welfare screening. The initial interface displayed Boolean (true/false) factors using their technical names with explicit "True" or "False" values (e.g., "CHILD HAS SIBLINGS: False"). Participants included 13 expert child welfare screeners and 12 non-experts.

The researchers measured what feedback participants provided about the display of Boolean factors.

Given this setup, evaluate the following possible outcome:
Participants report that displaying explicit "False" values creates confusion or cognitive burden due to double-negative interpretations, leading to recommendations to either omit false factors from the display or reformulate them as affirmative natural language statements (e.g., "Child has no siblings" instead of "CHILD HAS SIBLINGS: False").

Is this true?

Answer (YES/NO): YES